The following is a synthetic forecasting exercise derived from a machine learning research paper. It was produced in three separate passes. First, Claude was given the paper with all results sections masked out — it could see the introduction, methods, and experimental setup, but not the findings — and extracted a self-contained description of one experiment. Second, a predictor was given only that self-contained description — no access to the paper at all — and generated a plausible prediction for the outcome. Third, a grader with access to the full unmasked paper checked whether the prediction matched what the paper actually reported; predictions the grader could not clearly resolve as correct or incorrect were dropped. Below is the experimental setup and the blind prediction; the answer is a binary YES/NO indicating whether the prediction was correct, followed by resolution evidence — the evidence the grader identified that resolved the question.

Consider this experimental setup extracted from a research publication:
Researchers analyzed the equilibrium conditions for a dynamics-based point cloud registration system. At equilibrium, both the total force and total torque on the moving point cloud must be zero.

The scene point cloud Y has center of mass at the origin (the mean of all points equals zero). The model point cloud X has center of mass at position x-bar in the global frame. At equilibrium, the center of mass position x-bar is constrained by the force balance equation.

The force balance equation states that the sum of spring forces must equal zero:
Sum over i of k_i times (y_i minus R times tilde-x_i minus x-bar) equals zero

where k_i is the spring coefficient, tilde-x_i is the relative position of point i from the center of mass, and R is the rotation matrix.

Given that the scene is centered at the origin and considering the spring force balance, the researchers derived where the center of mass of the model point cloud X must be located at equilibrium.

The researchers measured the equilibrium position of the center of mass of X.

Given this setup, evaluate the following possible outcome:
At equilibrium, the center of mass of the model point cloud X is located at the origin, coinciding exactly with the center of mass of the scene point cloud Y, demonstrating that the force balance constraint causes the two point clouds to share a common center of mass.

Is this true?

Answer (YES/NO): YES